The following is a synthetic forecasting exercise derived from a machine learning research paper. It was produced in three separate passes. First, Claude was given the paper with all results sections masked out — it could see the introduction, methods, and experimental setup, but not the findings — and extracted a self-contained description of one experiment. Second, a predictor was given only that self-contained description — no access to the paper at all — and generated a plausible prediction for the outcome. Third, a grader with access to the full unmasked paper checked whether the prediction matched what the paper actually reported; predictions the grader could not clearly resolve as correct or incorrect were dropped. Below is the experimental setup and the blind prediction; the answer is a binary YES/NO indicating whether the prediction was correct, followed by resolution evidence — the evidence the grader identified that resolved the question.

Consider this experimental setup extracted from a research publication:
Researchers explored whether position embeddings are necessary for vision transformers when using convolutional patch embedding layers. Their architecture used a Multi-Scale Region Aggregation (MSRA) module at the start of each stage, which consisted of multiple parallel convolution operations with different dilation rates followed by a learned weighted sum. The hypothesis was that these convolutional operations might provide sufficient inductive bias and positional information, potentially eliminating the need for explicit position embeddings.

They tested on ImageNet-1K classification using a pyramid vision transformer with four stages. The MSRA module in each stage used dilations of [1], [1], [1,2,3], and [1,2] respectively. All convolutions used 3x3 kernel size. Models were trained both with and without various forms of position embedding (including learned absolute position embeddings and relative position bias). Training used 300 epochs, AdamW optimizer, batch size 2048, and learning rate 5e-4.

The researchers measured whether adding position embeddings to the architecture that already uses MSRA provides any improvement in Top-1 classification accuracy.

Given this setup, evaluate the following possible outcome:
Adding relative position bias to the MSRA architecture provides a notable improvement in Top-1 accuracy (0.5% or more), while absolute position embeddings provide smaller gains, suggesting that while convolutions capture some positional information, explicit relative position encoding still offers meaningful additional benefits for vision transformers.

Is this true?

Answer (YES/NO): NO